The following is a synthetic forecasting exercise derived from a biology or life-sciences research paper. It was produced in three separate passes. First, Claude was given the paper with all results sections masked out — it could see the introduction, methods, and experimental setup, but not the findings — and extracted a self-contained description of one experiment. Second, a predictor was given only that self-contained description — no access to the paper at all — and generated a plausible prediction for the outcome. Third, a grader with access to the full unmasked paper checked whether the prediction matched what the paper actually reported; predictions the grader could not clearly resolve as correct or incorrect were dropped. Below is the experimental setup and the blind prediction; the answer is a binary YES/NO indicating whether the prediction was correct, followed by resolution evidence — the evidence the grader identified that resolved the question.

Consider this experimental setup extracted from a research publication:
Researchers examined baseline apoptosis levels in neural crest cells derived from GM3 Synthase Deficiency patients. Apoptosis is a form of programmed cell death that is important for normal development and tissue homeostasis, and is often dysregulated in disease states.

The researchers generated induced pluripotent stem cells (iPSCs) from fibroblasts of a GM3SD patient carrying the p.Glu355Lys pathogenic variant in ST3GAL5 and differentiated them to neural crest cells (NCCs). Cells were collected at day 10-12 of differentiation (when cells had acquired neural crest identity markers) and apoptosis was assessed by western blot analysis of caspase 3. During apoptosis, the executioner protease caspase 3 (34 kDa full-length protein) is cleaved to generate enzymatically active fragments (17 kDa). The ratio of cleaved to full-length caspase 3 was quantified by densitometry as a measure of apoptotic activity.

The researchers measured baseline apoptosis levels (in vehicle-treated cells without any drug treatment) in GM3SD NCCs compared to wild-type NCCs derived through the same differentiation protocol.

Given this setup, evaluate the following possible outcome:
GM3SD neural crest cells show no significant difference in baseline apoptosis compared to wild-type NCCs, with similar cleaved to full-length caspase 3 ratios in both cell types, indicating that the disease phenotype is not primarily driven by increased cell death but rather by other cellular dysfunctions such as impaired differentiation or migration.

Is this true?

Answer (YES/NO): NO